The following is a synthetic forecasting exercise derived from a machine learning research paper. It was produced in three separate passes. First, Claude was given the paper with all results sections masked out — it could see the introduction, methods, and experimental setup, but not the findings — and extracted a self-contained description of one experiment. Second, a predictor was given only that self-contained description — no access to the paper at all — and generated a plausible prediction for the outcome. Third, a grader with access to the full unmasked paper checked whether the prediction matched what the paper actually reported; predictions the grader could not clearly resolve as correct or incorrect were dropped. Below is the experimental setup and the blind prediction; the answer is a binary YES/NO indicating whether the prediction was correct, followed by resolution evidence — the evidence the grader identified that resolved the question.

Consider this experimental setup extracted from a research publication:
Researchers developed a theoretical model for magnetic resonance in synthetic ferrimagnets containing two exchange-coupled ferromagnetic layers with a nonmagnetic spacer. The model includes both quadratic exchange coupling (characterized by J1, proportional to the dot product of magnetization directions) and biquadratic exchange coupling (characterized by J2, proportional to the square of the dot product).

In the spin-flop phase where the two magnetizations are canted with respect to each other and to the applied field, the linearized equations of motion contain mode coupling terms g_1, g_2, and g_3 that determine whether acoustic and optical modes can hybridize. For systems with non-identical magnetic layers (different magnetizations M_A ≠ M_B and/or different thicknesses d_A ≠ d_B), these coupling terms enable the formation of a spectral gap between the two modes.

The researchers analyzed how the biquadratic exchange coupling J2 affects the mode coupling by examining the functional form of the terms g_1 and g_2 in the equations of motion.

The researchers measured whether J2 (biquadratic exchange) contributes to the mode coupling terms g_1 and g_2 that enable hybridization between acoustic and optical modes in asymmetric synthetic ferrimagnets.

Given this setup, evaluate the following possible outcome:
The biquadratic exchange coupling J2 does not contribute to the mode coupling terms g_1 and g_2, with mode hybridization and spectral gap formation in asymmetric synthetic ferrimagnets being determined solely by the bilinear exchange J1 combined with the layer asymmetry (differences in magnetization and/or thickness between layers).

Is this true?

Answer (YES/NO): NO